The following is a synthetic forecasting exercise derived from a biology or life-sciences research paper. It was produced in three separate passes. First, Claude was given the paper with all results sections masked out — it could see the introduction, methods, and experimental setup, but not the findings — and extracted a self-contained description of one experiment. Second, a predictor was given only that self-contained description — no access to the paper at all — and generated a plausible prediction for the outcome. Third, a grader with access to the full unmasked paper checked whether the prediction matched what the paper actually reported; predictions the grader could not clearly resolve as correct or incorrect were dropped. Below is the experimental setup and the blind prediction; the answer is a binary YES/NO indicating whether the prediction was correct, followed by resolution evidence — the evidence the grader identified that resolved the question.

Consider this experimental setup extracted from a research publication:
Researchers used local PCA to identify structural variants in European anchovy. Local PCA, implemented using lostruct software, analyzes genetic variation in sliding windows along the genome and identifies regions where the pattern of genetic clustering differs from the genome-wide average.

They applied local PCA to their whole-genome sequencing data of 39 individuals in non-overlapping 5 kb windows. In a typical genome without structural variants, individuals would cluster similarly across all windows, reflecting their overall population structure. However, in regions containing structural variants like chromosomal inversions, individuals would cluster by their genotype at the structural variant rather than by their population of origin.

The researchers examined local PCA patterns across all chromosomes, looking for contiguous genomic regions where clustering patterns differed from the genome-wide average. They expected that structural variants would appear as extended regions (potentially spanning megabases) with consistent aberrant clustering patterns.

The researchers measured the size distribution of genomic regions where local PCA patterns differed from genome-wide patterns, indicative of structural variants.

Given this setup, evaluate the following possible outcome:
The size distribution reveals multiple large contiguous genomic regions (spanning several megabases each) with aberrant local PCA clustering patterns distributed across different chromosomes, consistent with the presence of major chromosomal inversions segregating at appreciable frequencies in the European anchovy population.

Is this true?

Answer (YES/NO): YES